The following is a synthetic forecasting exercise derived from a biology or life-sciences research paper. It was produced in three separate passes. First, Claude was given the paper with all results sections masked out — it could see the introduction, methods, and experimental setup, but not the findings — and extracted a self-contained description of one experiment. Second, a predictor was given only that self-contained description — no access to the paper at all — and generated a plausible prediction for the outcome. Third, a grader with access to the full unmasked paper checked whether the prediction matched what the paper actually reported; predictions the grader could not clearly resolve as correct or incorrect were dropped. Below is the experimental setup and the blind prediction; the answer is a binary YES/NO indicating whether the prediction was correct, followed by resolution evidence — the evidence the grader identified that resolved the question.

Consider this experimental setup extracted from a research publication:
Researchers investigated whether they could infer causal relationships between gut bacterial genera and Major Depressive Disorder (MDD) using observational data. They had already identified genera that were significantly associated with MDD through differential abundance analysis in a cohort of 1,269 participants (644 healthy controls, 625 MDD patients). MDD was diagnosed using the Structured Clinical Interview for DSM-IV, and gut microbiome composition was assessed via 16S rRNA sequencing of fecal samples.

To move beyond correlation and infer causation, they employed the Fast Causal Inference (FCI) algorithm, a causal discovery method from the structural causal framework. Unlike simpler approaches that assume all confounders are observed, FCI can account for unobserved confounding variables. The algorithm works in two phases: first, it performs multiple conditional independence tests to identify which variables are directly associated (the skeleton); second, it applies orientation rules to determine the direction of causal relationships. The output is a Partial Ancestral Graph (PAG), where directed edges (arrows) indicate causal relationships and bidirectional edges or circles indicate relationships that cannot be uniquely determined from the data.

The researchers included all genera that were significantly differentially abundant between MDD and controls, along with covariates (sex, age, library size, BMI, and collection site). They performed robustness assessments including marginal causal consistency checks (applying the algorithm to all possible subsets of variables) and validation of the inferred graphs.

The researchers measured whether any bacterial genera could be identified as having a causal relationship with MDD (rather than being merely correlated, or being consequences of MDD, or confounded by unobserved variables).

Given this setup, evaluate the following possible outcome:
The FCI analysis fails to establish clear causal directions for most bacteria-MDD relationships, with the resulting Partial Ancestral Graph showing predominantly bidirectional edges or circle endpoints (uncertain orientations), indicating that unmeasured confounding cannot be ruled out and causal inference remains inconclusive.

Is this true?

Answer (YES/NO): NO